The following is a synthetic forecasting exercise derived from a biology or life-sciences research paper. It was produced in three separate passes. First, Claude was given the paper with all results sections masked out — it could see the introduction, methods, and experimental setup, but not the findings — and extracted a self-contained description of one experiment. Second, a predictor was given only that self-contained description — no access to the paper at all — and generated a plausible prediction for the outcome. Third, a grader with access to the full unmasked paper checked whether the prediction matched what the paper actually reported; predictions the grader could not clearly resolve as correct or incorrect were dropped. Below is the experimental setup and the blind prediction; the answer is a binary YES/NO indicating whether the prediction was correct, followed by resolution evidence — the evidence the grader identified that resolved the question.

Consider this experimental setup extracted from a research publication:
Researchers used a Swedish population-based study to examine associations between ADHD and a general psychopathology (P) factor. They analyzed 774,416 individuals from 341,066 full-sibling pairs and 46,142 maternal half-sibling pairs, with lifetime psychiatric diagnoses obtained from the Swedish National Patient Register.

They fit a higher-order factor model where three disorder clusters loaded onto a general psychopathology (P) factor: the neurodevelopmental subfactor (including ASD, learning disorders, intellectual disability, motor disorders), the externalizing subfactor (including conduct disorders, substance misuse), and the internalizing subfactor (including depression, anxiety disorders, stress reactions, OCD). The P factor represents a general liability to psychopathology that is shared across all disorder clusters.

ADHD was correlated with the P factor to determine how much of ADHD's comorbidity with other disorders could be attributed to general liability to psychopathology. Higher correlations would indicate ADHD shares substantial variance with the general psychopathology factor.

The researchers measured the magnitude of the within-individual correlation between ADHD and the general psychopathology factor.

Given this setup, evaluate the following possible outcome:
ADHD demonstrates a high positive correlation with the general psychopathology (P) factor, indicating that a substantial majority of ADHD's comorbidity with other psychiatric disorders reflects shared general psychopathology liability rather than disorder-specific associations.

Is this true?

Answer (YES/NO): NO